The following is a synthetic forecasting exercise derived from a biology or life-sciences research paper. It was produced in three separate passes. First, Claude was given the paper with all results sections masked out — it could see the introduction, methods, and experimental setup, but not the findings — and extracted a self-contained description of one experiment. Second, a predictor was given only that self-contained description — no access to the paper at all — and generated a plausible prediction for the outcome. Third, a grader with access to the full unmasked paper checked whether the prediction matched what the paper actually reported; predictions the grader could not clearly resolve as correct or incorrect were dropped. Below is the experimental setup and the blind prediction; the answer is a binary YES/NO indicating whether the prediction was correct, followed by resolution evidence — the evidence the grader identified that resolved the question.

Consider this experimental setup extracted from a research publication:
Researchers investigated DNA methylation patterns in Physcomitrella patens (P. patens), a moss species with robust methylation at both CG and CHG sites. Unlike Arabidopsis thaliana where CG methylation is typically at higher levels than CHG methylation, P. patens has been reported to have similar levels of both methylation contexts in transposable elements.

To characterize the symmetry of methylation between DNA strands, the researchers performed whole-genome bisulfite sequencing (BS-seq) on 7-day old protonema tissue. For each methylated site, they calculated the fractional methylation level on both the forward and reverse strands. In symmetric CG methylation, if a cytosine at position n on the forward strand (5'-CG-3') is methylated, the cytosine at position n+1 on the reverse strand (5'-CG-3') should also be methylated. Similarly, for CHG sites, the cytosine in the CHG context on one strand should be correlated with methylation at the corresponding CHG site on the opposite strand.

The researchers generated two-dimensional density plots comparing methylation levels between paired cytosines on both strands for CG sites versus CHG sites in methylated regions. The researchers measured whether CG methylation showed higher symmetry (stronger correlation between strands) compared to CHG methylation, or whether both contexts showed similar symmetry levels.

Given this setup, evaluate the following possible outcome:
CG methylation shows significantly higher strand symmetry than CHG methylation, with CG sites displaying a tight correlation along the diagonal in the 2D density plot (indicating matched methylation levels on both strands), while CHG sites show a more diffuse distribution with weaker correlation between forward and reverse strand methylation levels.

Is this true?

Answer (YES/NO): NO